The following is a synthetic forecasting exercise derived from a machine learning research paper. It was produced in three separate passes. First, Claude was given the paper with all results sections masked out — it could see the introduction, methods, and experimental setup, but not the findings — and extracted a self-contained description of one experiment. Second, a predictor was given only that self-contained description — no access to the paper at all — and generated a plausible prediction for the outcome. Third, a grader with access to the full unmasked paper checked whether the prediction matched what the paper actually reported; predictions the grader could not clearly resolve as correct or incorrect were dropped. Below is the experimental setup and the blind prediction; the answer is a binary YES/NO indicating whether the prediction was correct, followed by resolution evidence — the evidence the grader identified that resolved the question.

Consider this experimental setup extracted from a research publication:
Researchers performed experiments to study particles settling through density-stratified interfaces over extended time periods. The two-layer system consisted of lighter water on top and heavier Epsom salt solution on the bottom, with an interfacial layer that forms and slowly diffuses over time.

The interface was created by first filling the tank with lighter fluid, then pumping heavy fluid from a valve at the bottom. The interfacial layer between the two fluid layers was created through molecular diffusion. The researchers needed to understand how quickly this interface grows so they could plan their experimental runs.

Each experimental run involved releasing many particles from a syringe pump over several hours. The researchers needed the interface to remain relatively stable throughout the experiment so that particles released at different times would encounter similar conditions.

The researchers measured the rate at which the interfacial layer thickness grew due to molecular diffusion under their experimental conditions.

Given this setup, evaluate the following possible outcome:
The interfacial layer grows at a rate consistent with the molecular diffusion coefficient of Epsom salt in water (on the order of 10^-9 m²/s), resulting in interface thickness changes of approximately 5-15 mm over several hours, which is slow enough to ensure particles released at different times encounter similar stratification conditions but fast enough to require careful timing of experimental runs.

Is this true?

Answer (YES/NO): NO